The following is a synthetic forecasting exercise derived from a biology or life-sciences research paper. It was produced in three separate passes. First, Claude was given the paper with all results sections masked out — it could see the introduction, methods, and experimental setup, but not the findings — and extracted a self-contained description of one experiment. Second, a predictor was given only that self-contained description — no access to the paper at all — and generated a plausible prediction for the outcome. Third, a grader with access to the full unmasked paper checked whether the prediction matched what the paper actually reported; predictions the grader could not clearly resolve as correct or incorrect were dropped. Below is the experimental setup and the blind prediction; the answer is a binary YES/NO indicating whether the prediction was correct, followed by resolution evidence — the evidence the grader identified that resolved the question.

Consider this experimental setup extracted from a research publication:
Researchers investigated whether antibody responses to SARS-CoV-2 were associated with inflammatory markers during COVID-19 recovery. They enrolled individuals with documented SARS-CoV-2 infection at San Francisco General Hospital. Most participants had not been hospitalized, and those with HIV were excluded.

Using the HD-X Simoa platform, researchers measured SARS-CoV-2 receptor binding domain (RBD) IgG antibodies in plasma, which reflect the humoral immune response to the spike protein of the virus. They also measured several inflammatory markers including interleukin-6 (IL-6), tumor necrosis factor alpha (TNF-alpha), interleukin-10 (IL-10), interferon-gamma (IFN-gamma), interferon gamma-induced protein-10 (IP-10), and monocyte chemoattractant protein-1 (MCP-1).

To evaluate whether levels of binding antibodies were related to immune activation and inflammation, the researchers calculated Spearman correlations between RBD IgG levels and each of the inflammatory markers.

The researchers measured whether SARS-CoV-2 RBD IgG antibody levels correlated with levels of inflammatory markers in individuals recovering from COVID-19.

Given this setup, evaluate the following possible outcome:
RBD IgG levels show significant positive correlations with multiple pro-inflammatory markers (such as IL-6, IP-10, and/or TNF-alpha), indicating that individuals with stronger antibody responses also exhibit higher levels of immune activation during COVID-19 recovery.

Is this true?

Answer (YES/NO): YES